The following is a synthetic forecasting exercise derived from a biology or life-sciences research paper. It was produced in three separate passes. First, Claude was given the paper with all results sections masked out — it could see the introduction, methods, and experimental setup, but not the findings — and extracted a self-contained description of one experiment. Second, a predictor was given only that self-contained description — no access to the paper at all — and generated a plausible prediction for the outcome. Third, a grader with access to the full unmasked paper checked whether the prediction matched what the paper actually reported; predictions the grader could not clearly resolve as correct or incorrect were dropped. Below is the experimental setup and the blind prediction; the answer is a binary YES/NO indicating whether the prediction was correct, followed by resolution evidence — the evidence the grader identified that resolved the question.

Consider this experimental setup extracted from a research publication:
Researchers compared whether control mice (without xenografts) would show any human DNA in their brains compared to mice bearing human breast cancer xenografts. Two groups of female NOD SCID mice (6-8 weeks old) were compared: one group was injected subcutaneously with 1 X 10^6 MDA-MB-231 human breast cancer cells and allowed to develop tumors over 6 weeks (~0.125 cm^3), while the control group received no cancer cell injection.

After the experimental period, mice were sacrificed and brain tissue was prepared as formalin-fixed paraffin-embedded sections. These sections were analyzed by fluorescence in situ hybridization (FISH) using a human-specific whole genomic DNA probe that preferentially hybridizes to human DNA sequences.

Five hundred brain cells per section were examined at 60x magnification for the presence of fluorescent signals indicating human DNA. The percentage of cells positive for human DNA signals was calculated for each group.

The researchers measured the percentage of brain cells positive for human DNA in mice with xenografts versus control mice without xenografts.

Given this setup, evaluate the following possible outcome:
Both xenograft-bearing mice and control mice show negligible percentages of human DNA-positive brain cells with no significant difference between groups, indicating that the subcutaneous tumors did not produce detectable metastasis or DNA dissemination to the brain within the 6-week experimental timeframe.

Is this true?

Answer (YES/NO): NO